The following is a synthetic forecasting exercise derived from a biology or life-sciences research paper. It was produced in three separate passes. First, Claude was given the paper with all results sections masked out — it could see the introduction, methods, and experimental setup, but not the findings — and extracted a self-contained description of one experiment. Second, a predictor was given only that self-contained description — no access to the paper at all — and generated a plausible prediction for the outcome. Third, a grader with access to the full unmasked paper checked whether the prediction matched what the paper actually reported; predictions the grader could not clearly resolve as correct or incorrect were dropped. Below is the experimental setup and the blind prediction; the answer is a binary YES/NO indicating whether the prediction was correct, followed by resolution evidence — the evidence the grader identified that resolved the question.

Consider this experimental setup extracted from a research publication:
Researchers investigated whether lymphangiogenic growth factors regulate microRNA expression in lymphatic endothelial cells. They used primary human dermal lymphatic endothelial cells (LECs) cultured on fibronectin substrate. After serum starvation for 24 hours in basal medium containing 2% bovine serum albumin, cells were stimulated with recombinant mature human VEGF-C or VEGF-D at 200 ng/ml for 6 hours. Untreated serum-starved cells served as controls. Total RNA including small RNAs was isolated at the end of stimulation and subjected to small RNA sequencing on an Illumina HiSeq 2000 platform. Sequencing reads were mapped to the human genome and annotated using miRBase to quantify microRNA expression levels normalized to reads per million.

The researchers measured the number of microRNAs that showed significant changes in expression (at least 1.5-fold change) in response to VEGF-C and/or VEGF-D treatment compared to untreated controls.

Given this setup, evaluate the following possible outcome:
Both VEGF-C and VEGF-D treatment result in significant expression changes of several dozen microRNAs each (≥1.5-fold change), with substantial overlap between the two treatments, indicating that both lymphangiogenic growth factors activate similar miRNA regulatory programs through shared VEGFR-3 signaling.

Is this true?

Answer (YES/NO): NO